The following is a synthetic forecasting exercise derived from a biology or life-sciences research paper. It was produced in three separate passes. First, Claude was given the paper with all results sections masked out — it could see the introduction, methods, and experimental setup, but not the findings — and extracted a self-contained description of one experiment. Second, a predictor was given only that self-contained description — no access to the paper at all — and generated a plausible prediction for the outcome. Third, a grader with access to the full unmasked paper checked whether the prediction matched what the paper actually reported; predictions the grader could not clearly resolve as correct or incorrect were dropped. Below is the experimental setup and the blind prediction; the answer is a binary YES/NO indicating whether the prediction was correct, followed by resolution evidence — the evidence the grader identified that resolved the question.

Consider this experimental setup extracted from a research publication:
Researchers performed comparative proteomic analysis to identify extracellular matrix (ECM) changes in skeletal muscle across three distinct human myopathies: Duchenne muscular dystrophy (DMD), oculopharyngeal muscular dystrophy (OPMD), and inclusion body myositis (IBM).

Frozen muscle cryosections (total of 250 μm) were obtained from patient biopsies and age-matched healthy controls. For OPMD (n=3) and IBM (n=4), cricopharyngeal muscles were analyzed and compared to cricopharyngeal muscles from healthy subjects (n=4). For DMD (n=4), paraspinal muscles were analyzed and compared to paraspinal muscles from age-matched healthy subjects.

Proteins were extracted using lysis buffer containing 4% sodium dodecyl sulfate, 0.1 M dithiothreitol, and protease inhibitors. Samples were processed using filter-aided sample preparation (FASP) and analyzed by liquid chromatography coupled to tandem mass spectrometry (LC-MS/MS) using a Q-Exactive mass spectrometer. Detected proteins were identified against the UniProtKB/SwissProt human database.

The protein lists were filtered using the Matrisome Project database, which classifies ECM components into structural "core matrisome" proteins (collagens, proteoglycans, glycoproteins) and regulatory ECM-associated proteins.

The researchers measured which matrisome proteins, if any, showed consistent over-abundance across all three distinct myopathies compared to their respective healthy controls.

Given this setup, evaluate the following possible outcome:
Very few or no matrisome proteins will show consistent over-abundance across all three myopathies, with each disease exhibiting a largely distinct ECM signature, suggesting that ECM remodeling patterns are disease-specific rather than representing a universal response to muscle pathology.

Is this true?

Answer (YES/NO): NO